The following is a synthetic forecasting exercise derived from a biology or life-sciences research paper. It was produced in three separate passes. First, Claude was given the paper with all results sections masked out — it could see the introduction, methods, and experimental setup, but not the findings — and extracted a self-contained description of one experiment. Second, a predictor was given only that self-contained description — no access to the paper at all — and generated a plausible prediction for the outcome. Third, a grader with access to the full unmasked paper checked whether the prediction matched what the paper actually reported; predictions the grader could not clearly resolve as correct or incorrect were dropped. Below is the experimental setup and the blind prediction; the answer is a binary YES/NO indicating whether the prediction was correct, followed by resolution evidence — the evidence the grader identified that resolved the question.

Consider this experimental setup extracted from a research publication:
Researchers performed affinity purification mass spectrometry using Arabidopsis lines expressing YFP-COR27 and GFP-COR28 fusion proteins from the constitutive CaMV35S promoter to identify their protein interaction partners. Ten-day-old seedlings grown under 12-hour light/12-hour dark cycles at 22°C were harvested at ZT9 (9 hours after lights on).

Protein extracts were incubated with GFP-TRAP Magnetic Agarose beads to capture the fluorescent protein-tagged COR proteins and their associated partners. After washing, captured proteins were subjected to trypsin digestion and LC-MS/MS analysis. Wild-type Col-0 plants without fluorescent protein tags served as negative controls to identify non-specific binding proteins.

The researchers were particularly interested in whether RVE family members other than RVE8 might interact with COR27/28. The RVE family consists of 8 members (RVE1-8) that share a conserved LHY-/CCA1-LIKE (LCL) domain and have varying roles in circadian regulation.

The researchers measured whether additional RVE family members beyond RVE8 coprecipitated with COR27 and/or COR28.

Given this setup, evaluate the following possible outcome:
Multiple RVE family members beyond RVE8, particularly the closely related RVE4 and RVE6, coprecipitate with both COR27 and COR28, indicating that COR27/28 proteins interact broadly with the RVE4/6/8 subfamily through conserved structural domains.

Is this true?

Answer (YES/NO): NO